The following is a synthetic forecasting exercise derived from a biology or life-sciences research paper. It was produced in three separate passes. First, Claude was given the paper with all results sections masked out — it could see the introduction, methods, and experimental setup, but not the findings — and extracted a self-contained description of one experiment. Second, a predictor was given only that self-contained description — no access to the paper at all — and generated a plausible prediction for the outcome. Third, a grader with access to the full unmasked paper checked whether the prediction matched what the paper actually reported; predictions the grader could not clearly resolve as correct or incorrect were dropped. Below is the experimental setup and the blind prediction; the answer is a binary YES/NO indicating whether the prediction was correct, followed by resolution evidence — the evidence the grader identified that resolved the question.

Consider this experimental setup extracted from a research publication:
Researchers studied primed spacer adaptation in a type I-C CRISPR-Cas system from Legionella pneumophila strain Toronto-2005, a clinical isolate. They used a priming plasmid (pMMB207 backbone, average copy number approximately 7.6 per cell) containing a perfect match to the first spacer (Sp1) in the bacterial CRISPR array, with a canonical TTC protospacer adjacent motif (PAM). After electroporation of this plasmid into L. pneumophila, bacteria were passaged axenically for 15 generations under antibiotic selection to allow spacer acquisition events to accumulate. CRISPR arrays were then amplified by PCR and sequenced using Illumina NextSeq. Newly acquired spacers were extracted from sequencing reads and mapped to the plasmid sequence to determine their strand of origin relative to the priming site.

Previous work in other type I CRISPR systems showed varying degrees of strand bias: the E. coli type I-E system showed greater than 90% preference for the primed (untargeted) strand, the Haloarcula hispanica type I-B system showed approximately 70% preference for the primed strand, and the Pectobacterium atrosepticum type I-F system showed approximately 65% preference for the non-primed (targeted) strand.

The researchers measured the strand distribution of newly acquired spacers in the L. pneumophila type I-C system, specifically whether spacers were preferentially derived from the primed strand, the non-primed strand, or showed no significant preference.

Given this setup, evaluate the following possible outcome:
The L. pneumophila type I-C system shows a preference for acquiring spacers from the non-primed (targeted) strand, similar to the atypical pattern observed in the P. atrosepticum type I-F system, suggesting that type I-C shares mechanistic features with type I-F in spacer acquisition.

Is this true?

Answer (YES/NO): NO